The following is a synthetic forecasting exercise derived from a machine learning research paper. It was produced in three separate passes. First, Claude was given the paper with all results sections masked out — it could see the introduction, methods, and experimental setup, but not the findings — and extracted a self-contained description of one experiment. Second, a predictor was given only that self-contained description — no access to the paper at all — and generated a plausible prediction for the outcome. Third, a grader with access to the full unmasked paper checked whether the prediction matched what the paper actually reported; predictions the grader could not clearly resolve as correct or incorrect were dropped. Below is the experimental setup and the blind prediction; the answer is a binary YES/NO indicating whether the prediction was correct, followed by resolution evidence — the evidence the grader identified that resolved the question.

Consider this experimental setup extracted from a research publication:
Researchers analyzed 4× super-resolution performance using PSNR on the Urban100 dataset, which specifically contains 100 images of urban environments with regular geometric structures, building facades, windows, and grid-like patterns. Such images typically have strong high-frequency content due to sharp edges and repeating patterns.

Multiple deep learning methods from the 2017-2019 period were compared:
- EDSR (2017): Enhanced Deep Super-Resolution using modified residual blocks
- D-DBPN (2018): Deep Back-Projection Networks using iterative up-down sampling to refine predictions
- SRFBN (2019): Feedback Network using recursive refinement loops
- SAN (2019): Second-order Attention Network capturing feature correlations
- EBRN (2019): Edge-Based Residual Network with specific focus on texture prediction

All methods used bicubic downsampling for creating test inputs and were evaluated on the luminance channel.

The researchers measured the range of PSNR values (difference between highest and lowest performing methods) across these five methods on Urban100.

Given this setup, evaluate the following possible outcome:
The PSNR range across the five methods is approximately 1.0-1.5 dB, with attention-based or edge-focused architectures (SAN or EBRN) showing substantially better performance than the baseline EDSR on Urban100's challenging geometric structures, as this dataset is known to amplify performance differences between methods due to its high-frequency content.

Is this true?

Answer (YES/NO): NO